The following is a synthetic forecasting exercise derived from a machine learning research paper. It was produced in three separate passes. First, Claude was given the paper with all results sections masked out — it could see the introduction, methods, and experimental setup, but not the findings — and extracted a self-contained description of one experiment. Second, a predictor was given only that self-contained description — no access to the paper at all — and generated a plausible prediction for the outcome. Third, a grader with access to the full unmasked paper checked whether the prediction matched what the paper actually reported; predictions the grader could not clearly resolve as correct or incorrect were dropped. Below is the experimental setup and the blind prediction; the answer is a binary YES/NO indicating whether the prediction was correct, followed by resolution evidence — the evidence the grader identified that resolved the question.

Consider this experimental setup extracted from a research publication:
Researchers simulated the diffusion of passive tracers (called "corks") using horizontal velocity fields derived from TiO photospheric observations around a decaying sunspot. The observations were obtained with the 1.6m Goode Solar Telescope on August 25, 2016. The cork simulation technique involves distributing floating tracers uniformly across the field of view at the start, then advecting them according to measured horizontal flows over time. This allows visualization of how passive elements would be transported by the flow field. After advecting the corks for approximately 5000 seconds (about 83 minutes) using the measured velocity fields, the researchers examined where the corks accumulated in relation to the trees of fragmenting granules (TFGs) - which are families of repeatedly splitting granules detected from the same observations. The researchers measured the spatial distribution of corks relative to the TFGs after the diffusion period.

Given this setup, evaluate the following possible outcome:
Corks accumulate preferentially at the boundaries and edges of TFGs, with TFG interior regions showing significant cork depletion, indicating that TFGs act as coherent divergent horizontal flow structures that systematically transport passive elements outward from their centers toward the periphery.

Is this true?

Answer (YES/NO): YES